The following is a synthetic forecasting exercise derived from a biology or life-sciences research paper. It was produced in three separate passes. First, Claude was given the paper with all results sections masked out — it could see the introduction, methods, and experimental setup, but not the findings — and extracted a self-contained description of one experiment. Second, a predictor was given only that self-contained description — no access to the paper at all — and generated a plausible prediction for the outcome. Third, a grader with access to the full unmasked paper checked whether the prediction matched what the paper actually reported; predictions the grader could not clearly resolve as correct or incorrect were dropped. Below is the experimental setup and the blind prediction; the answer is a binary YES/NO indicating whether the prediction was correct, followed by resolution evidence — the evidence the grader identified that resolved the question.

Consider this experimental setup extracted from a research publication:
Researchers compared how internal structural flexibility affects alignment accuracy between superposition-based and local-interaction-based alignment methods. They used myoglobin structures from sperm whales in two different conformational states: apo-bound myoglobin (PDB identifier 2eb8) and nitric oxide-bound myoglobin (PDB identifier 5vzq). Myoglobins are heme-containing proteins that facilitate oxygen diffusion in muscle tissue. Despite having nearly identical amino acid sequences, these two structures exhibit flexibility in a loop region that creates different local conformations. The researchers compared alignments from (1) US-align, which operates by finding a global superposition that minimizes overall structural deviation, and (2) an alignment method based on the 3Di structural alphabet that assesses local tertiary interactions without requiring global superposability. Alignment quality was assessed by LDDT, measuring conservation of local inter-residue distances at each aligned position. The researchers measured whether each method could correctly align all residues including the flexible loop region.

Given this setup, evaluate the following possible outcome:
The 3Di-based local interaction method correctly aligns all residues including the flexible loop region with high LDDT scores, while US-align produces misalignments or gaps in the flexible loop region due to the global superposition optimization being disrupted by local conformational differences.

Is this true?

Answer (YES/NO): YES